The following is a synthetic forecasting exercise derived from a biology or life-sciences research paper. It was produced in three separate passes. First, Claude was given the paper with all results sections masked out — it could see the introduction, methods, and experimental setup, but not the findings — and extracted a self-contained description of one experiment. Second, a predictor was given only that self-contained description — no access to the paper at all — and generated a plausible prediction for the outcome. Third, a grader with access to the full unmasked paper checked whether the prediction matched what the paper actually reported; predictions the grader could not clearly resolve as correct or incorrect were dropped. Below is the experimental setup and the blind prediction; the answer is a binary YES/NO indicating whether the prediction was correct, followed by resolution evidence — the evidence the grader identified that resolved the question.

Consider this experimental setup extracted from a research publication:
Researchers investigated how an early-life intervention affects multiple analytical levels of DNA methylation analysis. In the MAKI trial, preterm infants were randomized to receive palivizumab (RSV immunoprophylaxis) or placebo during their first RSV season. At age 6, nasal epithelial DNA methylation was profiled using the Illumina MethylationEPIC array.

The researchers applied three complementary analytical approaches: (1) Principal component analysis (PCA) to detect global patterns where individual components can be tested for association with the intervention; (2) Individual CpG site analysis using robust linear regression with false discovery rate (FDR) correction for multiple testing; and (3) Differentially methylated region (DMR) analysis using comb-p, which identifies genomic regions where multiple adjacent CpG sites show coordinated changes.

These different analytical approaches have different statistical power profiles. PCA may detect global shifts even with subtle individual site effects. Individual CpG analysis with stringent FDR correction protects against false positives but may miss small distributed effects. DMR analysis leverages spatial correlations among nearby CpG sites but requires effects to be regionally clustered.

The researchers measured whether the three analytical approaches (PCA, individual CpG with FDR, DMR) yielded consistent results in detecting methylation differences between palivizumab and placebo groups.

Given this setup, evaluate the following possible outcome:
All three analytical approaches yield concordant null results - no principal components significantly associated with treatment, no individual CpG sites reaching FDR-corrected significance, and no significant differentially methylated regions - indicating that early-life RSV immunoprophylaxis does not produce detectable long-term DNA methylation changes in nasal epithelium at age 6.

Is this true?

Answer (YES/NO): NO